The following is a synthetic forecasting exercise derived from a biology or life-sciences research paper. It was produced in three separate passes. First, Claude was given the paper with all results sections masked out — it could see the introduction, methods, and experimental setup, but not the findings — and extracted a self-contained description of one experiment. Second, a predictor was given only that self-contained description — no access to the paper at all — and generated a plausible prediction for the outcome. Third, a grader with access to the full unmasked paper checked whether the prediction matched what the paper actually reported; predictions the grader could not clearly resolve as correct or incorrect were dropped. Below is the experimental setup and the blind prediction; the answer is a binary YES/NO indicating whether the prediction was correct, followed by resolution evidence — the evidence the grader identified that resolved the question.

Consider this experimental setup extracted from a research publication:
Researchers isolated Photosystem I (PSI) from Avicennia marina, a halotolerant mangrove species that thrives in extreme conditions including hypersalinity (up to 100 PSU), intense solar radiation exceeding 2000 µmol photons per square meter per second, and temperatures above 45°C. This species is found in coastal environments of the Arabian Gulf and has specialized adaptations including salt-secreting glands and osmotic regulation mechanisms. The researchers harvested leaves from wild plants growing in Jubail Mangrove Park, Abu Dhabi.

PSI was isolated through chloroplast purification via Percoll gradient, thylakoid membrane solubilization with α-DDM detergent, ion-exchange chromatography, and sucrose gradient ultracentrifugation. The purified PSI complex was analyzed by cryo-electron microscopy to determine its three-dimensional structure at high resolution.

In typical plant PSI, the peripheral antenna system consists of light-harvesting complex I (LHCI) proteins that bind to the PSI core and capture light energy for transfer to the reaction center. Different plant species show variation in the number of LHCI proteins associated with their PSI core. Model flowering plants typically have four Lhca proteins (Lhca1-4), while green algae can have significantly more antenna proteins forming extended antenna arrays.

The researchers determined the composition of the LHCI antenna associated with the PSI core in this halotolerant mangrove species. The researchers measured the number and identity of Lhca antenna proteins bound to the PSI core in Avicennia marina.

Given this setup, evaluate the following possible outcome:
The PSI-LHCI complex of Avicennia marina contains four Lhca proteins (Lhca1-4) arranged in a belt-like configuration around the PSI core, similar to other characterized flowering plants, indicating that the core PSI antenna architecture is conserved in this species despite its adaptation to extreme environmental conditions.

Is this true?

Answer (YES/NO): YES